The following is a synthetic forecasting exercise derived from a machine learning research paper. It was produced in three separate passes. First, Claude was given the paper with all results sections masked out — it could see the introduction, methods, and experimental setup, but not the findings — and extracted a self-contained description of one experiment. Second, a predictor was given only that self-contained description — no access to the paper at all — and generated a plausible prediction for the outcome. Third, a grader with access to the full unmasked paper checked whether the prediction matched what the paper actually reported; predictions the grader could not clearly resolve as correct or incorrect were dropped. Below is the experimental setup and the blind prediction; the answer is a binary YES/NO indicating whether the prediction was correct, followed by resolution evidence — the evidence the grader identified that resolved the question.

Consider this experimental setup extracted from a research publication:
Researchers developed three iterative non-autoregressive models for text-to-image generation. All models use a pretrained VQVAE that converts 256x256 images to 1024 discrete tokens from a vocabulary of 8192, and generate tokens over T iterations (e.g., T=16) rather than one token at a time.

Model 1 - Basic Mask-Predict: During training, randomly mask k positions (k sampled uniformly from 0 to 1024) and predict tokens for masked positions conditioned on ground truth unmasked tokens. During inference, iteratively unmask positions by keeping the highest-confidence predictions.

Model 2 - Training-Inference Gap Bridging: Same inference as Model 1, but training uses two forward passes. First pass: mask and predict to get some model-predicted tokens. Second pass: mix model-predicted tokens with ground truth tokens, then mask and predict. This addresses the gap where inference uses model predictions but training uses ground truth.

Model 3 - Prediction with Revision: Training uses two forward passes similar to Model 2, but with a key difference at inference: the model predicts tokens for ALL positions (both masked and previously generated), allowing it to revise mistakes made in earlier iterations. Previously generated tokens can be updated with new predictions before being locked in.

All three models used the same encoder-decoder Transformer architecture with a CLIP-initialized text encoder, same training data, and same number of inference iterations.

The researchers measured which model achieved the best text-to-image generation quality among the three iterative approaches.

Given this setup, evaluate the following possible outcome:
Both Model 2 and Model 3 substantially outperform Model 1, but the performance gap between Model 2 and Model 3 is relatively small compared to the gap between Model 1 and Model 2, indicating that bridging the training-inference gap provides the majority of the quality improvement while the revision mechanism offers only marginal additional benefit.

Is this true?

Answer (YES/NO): NO